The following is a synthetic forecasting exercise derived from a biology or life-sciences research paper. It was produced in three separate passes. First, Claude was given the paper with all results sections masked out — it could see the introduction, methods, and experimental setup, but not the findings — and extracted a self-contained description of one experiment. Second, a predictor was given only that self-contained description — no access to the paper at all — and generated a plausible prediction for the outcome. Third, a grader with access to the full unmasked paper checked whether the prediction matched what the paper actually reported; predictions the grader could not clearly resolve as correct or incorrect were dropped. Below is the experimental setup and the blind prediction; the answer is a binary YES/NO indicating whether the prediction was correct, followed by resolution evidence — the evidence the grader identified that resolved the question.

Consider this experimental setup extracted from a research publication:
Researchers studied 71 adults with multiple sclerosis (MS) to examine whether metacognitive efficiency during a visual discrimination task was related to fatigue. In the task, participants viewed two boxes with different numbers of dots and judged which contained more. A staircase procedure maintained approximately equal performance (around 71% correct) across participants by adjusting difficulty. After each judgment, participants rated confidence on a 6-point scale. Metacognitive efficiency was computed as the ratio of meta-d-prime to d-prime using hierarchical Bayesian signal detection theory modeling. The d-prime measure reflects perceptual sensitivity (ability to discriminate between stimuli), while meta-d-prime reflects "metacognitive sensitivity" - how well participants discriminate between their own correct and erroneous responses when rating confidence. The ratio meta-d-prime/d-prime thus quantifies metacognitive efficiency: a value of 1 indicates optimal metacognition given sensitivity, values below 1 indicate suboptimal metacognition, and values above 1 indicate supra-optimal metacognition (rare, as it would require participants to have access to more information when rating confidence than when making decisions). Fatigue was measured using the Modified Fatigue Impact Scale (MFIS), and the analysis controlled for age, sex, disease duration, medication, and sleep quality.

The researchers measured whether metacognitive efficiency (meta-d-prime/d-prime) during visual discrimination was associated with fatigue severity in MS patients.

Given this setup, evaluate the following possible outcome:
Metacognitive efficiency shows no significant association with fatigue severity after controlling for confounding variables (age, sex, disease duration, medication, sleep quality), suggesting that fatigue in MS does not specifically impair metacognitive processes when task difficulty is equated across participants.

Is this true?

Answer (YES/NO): YES